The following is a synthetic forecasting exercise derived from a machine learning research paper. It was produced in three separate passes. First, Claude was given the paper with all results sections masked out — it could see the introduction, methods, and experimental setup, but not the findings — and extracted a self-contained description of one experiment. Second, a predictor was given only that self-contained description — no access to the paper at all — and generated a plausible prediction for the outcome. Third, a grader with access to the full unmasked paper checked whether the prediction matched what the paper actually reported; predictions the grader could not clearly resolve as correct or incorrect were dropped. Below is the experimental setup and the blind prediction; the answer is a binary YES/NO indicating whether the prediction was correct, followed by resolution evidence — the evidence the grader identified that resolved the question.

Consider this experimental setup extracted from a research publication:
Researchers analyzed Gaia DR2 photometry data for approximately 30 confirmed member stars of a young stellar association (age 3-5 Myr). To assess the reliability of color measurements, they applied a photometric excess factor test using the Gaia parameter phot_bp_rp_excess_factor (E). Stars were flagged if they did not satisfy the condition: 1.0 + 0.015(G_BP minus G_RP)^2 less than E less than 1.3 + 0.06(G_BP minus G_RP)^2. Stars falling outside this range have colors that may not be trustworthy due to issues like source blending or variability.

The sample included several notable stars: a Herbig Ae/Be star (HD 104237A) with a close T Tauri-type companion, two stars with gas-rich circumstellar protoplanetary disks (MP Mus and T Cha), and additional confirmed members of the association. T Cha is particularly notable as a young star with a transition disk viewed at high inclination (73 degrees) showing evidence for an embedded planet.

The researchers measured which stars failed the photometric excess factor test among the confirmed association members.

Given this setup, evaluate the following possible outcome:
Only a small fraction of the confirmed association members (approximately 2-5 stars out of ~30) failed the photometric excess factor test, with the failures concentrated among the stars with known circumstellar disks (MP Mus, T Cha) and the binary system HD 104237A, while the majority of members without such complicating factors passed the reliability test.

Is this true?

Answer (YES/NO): NO